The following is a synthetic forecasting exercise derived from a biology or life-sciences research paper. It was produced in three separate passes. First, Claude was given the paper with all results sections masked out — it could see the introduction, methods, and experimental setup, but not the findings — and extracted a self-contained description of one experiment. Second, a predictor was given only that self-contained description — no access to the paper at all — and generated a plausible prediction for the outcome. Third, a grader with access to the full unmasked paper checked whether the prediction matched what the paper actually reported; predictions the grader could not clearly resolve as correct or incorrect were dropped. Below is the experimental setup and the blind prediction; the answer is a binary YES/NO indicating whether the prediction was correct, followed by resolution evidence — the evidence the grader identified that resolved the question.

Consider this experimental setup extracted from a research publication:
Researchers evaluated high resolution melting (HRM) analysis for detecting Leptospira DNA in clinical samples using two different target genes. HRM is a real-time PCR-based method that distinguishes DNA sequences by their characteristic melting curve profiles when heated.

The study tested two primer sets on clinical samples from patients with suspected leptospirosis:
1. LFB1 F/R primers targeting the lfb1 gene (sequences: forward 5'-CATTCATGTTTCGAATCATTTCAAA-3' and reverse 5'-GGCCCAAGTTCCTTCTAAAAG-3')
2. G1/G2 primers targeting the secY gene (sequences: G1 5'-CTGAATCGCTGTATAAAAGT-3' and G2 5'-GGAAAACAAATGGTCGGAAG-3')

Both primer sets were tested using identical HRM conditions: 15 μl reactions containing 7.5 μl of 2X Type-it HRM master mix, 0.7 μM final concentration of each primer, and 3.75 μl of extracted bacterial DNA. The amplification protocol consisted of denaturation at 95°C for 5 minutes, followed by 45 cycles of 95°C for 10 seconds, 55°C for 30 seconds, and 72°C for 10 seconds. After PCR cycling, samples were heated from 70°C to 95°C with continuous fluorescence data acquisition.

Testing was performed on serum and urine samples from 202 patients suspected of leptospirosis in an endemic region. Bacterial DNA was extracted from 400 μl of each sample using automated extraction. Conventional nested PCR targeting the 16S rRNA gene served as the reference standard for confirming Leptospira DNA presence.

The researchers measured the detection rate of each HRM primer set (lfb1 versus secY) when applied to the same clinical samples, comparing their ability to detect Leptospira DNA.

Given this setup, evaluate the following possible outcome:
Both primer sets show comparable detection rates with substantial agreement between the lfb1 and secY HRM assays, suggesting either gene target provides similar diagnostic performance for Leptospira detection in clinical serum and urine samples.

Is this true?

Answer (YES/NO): YES